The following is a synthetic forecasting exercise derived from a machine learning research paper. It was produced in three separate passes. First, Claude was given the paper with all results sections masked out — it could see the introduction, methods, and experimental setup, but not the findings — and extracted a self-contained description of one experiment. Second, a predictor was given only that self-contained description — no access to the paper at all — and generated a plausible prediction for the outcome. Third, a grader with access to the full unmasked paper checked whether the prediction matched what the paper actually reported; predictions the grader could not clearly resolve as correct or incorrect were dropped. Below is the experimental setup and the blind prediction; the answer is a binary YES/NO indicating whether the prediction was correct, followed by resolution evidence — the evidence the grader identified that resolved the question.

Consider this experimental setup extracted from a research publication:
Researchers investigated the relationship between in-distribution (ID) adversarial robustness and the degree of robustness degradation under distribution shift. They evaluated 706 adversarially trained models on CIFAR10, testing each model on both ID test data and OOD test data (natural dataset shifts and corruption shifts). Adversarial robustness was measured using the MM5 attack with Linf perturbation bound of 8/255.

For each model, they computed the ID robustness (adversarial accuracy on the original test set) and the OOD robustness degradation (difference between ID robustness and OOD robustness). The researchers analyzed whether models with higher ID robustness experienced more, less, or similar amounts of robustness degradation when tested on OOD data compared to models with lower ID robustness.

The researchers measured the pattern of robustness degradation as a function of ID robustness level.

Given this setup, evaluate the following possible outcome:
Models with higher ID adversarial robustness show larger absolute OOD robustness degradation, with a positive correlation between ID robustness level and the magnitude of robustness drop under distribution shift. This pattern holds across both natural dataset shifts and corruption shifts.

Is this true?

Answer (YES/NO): YES